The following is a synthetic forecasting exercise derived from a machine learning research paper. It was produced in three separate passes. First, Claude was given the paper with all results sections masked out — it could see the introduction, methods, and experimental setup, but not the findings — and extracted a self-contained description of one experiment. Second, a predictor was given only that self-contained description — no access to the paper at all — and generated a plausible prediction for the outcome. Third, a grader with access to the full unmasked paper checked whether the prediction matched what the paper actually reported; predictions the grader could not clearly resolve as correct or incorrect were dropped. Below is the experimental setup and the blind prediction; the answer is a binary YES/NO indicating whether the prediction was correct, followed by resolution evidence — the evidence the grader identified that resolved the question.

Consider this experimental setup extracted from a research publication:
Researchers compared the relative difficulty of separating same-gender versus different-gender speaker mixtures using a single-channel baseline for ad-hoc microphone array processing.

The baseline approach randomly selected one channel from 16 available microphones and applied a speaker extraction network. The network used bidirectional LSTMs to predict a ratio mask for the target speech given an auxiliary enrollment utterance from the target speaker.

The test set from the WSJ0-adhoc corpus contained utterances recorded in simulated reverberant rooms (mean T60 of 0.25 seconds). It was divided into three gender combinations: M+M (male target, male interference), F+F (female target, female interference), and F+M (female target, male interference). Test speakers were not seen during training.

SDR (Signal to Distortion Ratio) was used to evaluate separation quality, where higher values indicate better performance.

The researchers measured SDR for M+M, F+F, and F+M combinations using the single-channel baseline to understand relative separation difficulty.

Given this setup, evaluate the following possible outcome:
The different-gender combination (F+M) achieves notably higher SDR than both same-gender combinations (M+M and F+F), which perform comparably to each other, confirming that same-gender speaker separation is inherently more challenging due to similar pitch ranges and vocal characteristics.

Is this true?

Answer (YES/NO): NO